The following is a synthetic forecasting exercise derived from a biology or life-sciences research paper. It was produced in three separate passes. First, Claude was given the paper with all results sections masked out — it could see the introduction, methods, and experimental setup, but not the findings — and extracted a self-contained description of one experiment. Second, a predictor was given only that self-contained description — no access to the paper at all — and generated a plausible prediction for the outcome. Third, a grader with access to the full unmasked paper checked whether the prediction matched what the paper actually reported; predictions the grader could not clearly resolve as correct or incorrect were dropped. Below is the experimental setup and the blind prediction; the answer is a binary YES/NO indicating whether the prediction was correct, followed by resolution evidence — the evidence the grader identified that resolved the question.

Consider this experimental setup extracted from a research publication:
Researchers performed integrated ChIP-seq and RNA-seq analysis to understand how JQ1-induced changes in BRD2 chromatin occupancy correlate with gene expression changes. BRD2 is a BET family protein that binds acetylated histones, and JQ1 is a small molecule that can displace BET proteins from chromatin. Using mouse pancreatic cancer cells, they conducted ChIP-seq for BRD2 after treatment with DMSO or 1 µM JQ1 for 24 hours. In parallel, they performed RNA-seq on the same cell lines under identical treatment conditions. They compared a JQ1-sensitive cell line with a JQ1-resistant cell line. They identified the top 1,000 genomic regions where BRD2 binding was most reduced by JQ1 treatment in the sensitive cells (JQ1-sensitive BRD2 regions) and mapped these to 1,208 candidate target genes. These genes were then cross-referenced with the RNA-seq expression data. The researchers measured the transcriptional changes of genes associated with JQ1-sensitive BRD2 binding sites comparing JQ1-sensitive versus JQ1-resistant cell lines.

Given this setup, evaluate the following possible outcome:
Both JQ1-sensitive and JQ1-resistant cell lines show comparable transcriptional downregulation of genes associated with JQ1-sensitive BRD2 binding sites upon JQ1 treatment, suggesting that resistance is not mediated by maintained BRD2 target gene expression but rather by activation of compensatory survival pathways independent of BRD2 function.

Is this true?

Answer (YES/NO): NO